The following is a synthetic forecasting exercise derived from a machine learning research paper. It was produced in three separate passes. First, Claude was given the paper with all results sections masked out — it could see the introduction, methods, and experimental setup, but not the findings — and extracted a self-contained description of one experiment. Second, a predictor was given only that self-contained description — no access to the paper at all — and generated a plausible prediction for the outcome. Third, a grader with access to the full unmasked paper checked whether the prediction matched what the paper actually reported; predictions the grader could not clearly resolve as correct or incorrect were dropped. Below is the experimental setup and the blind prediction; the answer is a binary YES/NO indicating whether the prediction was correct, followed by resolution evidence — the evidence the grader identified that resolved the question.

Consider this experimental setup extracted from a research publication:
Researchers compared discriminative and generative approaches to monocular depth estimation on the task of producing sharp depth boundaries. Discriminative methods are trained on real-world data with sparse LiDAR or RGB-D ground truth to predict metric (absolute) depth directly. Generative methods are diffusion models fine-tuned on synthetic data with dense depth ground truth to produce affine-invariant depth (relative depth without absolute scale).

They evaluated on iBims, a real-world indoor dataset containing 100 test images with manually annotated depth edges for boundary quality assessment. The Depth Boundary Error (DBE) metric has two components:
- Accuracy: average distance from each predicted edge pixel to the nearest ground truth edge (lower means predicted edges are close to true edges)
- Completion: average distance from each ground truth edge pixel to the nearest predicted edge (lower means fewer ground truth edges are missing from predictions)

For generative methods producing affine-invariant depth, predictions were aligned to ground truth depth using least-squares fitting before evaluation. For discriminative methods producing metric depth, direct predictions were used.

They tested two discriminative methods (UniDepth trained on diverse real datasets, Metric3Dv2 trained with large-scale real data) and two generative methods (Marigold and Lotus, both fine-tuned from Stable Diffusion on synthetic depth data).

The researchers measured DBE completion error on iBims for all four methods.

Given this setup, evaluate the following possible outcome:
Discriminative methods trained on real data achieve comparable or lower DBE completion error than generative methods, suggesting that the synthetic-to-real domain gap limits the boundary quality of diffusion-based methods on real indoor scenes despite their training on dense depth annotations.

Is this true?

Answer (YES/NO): NO